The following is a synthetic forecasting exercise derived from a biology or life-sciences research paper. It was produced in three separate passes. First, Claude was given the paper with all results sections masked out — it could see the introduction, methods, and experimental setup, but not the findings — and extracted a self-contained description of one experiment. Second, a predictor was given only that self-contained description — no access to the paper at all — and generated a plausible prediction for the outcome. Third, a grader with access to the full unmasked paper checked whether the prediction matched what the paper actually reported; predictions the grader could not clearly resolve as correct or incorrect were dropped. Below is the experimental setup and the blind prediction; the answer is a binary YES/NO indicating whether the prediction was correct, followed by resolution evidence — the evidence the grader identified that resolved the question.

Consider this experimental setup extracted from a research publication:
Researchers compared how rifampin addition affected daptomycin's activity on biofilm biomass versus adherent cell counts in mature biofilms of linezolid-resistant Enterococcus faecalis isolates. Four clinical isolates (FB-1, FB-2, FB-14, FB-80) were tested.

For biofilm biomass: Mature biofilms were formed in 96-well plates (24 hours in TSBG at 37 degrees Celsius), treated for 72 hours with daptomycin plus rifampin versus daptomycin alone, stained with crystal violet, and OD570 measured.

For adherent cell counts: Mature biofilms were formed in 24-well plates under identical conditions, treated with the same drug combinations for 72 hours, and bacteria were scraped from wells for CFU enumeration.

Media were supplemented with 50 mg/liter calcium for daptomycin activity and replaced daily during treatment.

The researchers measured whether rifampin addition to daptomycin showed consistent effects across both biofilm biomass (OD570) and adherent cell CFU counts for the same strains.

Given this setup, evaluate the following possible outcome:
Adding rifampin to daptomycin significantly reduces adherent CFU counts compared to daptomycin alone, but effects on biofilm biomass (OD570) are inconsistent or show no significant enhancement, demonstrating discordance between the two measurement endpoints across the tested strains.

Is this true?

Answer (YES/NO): NO